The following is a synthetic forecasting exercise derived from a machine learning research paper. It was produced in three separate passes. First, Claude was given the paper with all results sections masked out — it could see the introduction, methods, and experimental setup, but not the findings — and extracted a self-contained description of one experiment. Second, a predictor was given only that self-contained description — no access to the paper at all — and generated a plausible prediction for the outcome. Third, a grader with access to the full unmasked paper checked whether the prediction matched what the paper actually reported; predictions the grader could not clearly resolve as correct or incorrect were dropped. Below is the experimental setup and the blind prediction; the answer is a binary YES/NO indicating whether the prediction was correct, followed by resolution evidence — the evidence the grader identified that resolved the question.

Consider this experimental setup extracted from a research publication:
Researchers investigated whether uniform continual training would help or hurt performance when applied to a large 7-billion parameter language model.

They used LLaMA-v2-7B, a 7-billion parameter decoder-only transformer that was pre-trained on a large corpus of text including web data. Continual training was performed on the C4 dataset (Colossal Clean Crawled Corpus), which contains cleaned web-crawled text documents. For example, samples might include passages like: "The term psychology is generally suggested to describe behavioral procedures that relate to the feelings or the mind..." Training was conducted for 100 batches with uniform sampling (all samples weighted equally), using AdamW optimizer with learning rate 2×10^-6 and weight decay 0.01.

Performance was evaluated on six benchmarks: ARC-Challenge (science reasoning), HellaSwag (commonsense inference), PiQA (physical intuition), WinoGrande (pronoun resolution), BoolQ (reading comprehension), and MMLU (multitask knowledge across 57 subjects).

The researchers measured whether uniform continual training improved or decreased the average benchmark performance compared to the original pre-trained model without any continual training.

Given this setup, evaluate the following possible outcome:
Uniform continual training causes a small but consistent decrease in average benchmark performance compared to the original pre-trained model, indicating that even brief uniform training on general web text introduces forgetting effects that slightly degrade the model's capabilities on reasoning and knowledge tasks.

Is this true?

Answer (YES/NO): NO